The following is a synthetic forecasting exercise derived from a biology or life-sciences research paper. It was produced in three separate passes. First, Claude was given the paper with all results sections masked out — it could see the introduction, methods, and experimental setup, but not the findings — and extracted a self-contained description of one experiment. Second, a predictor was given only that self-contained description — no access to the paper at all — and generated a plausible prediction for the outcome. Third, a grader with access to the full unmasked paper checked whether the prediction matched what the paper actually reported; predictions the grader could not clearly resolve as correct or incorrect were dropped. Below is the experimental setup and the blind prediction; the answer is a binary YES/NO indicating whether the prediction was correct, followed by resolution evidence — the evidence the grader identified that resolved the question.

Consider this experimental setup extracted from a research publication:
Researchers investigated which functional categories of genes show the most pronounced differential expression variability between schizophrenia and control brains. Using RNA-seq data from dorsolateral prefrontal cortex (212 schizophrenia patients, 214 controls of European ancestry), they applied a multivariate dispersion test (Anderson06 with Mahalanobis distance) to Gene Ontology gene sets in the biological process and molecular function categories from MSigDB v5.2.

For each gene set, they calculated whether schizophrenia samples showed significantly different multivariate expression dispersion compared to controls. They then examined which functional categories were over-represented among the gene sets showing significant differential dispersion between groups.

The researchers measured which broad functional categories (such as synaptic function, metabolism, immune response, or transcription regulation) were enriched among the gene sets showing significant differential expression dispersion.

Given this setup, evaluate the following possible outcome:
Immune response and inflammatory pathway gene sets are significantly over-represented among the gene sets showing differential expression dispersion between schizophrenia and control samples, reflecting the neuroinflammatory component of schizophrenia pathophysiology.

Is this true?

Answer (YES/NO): NO